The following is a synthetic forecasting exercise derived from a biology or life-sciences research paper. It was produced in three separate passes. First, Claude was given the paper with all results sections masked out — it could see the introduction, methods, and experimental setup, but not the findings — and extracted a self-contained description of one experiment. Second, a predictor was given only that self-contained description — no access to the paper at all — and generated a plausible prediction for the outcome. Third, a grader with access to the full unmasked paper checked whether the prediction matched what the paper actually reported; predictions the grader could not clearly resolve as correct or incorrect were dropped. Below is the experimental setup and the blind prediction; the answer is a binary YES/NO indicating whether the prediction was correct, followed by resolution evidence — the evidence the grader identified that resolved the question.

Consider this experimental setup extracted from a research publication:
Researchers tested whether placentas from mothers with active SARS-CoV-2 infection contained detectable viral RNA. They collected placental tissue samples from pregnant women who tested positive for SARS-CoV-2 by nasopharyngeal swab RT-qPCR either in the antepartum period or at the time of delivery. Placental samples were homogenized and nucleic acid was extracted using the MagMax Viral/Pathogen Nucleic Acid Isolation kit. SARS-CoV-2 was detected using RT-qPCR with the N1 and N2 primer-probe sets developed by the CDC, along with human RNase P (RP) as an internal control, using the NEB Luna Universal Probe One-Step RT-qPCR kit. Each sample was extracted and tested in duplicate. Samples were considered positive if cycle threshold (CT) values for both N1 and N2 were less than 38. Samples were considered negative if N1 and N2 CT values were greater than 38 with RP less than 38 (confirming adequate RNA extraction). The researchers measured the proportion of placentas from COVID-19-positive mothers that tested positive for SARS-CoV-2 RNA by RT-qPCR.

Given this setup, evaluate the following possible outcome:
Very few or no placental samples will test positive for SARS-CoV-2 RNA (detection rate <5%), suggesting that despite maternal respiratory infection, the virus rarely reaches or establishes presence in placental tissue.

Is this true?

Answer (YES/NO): NO